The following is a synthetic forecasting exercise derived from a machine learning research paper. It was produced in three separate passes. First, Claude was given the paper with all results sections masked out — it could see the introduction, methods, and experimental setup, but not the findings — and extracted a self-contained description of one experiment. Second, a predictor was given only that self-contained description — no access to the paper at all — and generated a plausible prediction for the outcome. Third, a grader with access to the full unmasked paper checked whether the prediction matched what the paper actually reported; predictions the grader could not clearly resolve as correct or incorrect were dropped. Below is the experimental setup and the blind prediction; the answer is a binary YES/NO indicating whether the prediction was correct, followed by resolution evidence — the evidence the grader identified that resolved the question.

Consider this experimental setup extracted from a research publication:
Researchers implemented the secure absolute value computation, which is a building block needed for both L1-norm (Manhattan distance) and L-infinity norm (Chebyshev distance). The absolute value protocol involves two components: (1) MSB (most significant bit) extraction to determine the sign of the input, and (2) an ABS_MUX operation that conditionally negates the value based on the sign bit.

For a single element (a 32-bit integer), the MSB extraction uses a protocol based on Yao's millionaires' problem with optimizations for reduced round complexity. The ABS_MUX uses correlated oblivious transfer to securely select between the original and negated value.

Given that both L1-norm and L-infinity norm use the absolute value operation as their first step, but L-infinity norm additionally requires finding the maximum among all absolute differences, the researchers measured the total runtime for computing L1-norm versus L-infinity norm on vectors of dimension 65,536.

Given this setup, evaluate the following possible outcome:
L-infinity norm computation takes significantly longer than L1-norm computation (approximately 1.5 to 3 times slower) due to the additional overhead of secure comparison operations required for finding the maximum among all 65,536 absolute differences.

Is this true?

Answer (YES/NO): YES